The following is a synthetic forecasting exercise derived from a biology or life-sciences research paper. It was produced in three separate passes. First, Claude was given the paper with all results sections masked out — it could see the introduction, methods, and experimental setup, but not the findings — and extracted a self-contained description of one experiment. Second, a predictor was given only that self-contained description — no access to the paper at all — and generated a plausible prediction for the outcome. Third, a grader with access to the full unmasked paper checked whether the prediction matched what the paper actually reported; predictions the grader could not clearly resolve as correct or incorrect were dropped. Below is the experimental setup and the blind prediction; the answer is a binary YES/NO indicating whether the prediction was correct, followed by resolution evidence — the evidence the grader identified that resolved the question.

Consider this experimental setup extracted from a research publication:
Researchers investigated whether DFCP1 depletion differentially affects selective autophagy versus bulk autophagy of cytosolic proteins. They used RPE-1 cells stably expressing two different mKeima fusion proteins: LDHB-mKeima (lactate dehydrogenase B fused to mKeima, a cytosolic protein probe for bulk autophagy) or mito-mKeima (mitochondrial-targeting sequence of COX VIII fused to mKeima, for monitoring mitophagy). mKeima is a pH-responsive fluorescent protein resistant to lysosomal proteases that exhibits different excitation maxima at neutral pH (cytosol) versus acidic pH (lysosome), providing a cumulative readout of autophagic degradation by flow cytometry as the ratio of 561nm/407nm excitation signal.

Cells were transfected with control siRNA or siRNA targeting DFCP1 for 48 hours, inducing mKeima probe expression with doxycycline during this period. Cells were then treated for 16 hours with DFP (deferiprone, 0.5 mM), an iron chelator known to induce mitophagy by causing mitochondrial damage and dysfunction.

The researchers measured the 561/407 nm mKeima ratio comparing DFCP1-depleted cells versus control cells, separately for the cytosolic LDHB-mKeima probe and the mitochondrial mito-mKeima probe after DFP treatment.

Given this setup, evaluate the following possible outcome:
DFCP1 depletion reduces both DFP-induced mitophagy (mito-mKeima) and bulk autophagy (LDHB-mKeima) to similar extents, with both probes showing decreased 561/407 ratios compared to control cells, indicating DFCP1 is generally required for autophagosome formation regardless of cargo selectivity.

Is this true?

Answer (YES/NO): NO